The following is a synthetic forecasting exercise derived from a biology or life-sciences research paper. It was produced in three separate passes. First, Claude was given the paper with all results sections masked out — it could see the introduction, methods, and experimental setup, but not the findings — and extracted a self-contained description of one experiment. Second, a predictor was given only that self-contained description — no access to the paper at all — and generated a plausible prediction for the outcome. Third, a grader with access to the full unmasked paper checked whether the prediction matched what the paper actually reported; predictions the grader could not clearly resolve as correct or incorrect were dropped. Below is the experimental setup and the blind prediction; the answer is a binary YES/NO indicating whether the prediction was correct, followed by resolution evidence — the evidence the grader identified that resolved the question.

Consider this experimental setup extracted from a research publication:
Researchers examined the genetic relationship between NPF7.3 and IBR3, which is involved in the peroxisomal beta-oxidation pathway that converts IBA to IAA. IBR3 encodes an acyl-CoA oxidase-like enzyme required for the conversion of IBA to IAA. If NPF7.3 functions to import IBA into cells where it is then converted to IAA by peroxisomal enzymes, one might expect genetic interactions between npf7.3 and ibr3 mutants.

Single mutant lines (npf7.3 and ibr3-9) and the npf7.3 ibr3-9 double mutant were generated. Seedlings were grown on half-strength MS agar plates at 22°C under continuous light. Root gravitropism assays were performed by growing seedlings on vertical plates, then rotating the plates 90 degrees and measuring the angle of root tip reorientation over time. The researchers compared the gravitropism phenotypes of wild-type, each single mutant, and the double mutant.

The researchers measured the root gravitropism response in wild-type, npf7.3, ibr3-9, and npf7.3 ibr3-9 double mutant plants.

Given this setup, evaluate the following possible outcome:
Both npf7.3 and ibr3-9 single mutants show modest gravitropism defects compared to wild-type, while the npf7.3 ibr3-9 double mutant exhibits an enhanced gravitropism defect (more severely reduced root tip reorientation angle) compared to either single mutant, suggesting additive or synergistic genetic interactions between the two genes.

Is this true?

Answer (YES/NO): NO